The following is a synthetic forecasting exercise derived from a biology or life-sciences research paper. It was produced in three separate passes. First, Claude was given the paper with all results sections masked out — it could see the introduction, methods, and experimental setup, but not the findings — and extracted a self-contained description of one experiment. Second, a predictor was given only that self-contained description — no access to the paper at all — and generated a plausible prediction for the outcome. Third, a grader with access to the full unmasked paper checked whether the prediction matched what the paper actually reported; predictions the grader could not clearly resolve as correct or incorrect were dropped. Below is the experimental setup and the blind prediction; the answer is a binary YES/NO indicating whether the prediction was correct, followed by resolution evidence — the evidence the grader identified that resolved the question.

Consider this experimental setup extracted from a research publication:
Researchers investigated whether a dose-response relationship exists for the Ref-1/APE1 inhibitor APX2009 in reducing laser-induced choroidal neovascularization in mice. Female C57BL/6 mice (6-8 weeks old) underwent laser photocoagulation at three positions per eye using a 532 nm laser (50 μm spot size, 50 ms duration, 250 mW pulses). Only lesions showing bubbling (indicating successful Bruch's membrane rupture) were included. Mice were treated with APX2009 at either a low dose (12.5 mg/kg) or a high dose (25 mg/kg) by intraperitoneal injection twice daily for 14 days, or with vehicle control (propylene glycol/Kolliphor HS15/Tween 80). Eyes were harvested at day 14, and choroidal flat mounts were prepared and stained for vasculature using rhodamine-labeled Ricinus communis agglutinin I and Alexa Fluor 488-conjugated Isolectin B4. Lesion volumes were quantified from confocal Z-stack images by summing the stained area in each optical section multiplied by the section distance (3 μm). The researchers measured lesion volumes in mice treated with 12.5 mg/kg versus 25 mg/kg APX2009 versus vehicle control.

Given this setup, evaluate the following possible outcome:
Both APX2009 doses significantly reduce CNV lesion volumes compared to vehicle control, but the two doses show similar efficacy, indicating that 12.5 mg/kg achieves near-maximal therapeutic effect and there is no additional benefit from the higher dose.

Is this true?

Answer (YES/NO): NO